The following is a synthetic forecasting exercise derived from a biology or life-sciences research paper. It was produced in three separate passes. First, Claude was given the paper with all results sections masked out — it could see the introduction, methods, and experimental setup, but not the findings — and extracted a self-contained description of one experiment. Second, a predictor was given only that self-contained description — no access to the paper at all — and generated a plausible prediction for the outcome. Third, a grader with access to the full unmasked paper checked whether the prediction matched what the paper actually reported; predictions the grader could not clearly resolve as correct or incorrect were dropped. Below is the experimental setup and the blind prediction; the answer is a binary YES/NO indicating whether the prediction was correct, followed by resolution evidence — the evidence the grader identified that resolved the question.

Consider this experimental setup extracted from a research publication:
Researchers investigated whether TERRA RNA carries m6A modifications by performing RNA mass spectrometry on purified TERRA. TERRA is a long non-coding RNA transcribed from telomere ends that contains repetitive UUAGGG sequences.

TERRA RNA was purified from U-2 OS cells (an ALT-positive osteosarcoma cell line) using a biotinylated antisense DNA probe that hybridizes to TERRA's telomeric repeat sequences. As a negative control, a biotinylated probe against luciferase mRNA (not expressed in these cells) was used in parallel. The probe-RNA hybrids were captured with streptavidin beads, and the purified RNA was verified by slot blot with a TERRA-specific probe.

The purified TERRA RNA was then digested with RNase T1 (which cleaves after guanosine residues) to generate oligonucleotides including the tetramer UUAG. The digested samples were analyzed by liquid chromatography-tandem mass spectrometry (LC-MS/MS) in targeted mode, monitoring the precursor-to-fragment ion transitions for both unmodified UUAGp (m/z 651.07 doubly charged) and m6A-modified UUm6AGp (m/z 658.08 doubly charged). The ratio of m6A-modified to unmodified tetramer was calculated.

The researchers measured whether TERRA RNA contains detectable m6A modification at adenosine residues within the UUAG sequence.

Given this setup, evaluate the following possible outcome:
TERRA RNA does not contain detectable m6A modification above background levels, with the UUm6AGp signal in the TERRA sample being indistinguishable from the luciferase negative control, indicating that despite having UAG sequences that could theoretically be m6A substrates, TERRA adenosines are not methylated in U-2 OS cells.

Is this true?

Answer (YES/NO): NO